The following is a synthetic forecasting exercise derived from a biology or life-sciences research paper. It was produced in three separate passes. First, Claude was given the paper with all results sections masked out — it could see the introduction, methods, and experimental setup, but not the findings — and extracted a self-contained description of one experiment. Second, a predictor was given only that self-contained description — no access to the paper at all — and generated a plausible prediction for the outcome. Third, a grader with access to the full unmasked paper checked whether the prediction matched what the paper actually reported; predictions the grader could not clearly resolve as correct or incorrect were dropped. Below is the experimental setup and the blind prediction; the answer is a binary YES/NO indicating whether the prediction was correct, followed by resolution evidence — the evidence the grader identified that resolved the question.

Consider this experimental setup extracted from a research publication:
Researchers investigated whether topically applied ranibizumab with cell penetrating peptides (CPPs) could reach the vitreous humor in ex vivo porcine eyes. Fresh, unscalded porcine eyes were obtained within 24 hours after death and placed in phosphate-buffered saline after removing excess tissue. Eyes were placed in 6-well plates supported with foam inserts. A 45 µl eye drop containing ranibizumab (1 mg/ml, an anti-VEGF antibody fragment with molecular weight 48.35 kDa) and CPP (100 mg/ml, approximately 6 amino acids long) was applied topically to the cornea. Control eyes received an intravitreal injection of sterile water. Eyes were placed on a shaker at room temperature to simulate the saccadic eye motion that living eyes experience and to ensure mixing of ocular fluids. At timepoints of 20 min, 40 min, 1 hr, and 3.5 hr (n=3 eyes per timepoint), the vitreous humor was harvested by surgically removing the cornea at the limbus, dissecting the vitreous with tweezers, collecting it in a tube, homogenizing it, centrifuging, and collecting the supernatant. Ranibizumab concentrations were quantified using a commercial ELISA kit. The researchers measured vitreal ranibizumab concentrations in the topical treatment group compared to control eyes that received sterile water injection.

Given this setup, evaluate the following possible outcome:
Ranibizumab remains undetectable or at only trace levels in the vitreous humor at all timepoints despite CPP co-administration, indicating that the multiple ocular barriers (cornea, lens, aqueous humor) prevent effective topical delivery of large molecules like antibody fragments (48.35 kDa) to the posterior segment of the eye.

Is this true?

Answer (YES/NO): NO